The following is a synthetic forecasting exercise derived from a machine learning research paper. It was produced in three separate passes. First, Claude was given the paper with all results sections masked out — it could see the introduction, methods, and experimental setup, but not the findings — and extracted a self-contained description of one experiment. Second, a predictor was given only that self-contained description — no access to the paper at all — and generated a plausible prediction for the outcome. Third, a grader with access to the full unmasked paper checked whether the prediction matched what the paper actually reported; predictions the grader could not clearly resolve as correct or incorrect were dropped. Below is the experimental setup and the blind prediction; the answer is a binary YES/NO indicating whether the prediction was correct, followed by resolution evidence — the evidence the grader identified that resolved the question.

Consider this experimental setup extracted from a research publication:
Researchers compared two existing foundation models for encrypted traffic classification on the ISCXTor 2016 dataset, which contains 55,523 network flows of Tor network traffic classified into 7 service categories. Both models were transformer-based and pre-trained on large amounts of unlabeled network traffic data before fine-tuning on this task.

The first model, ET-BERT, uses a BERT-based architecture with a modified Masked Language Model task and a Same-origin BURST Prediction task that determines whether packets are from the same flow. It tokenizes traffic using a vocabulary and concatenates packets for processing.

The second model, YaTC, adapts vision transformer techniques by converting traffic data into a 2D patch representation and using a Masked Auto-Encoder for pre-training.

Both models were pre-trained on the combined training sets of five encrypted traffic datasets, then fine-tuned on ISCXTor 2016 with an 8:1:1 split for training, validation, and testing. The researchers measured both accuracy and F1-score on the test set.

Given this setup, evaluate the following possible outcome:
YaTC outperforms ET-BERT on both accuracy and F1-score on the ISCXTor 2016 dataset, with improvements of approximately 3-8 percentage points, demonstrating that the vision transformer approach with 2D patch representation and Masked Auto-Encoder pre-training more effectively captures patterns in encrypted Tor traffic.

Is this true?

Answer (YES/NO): NO